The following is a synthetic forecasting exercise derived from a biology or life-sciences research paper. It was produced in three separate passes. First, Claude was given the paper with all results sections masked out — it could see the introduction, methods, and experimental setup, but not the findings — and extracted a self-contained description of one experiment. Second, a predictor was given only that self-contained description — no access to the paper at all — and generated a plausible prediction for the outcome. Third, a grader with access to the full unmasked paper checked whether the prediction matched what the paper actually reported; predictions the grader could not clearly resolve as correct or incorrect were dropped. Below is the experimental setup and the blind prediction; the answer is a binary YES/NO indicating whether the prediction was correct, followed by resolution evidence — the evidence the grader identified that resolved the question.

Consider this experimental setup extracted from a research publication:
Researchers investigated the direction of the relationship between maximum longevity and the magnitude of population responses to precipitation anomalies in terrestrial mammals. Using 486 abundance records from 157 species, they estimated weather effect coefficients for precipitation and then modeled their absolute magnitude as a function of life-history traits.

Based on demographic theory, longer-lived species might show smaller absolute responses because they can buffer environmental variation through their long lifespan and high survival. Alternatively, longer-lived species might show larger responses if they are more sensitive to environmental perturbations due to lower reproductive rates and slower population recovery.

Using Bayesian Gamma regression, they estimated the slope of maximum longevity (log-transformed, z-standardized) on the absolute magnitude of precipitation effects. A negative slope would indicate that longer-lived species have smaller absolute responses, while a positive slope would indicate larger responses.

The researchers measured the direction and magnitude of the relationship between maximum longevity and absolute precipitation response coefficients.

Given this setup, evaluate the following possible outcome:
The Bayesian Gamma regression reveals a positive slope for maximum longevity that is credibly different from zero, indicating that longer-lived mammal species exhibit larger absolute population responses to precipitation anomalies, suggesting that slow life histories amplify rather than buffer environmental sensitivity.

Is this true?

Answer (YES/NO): NO